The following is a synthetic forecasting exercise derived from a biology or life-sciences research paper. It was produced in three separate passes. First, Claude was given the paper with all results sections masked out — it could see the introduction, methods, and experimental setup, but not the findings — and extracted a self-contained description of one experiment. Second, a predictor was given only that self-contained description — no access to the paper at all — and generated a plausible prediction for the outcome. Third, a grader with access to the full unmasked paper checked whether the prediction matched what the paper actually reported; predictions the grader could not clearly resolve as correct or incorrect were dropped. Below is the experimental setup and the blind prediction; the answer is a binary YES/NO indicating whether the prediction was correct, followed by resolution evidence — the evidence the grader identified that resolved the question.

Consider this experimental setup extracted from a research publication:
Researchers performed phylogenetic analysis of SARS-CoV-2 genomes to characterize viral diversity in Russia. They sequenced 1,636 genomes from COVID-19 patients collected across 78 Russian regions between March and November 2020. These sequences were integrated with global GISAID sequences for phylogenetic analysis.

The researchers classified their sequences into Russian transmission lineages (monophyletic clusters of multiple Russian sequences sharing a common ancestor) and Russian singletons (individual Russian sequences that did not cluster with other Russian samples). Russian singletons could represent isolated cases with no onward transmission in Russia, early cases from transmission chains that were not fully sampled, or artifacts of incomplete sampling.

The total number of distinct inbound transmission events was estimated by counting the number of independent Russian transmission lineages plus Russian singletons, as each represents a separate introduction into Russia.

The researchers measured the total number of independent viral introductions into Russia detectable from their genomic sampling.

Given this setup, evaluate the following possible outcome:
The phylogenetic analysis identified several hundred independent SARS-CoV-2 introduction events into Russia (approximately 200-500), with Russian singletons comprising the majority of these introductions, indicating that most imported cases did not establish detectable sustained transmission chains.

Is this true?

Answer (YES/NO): NO